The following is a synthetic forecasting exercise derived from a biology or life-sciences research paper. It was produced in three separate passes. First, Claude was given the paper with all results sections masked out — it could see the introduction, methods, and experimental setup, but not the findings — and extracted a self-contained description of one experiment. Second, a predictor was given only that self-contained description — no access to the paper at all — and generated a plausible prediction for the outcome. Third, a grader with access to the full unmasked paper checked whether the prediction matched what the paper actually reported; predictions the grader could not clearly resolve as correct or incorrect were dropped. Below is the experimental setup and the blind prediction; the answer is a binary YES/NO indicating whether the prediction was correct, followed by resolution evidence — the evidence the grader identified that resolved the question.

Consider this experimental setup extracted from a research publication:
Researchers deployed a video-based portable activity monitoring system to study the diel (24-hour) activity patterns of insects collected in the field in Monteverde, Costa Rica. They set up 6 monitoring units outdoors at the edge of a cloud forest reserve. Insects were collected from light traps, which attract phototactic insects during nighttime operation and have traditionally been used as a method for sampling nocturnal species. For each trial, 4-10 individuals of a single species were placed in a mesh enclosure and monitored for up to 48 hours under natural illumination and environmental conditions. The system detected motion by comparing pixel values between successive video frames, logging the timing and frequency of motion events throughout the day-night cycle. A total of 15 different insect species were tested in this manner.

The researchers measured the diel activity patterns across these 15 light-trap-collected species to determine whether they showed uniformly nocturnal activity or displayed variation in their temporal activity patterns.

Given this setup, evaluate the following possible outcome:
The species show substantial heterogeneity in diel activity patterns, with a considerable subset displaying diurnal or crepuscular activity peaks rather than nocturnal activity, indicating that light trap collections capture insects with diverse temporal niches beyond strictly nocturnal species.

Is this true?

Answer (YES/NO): YES